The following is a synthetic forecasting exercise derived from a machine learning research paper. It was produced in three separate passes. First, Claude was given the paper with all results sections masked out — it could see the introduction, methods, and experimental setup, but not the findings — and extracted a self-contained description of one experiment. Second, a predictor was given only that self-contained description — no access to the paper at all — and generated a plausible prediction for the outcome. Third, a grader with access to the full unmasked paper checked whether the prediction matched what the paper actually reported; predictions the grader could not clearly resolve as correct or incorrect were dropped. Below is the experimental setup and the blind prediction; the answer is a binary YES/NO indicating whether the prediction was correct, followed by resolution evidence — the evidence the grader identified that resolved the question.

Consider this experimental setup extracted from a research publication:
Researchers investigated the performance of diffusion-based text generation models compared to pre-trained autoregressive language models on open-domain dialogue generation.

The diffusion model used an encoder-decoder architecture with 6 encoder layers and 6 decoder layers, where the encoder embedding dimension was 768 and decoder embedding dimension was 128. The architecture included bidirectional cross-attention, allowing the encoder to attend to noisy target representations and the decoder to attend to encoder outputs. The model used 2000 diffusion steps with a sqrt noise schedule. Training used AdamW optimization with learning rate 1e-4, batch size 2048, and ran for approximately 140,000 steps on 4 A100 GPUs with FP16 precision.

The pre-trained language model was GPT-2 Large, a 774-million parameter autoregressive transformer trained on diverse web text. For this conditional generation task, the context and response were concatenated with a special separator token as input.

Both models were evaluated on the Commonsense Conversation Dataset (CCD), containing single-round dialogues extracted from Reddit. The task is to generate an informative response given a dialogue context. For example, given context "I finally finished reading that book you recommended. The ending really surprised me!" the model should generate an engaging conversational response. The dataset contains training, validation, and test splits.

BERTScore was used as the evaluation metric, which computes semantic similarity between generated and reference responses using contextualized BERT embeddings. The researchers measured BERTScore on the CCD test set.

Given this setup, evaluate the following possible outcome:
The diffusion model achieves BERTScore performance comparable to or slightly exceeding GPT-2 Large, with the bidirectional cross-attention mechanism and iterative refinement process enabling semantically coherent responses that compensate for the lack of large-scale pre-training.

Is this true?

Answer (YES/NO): NO